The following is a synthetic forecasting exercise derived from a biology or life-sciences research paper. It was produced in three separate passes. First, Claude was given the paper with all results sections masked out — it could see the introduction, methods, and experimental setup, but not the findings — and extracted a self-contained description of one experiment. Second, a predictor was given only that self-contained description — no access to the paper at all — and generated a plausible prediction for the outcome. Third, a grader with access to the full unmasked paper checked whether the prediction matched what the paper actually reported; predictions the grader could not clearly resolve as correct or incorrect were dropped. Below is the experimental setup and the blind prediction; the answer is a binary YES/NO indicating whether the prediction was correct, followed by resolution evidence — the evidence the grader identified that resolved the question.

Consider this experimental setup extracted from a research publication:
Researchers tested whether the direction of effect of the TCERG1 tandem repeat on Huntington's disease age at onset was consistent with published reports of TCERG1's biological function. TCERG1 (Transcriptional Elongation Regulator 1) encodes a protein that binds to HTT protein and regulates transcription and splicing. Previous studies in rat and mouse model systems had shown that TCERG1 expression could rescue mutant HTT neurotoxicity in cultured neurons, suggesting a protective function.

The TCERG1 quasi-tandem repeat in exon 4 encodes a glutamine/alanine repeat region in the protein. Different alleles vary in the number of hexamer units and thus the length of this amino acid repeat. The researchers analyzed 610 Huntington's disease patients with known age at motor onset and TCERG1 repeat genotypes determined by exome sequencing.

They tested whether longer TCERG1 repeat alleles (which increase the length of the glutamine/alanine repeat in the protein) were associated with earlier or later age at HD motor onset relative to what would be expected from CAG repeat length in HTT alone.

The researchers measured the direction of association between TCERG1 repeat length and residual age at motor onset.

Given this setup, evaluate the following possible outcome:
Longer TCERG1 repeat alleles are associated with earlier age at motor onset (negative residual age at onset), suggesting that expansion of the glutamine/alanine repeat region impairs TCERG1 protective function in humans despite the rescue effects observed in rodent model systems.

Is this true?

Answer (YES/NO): YES